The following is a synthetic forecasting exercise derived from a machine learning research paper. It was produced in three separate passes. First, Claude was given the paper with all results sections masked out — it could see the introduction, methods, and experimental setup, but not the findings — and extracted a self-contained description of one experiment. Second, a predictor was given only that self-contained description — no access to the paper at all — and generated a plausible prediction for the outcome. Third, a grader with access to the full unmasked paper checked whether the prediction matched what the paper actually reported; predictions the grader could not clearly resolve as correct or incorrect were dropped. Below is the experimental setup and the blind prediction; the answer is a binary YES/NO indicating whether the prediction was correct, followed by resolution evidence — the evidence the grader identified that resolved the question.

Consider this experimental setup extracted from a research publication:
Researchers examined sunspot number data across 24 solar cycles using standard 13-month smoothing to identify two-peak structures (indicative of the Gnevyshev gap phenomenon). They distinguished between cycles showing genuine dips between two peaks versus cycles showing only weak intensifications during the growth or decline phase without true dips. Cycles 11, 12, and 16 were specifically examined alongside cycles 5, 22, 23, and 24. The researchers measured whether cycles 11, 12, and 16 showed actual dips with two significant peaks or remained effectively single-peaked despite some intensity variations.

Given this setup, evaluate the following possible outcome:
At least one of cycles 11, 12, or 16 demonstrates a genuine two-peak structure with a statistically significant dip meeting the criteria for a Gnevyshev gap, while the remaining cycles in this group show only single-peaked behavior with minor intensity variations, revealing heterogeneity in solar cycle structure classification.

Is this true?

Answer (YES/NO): NO